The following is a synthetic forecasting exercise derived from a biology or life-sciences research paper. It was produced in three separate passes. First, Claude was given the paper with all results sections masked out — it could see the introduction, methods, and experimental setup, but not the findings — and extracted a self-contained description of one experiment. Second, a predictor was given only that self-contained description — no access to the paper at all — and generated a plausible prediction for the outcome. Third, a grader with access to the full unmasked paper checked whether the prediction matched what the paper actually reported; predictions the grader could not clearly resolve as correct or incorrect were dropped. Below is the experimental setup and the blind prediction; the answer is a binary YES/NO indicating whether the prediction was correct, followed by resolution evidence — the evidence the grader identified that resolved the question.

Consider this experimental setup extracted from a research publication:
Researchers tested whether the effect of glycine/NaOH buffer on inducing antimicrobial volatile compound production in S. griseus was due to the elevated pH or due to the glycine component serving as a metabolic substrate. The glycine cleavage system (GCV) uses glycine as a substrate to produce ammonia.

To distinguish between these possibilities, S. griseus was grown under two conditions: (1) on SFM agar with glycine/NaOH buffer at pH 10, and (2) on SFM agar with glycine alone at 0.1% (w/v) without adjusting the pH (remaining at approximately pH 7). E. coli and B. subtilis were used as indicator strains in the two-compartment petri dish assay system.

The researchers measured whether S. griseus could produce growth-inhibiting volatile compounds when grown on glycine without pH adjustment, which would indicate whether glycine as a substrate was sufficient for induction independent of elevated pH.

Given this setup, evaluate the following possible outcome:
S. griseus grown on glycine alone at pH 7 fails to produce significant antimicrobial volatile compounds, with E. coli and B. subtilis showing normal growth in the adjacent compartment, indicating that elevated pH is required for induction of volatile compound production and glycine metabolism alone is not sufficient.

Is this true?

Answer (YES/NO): NO